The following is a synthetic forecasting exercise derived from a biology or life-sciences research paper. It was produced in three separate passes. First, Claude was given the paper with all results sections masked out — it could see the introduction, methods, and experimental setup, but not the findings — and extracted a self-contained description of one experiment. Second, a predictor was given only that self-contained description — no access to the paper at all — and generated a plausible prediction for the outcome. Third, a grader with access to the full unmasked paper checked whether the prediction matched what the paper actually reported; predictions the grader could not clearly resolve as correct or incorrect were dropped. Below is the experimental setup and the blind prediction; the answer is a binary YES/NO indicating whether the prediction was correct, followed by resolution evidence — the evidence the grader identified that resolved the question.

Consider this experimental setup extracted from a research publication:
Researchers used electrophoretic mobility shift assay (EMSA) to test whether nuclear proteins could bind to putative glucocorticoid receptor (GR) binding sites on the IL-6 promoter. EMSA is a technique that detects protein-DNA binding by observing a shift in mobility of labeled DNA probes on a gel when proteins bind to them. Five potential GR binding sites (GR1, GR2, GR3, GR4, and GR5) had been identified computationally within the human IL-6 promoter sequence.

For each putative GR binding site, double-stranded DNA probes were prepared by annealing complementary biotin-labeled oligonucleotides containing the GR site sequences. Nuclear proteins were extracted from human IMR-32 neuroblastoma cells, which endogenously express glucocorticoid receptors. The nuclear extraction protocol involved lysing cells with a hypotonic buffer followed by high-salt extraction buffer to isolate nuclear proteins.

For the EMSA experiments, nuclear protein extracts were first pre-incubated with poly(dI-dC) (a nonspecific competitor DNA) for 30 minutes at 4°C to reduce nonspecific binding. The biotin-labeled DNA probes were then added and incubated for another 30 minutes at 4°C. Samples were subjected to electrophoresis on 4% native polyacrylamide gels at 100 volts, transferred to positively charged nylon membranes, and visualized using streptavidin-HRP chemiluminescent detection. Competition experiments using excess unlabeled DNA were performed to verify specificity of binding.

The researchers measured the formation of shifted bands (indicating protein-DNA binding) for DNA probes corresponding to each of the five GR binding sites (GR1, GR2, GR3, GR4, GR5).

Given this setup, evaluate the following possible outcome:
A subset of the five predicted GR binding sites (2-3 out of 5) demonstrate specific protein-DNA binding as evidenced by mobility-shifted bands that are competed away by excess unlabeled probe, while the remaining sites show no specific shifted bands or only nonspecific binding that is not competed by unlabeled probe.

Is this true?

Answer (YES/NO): YES